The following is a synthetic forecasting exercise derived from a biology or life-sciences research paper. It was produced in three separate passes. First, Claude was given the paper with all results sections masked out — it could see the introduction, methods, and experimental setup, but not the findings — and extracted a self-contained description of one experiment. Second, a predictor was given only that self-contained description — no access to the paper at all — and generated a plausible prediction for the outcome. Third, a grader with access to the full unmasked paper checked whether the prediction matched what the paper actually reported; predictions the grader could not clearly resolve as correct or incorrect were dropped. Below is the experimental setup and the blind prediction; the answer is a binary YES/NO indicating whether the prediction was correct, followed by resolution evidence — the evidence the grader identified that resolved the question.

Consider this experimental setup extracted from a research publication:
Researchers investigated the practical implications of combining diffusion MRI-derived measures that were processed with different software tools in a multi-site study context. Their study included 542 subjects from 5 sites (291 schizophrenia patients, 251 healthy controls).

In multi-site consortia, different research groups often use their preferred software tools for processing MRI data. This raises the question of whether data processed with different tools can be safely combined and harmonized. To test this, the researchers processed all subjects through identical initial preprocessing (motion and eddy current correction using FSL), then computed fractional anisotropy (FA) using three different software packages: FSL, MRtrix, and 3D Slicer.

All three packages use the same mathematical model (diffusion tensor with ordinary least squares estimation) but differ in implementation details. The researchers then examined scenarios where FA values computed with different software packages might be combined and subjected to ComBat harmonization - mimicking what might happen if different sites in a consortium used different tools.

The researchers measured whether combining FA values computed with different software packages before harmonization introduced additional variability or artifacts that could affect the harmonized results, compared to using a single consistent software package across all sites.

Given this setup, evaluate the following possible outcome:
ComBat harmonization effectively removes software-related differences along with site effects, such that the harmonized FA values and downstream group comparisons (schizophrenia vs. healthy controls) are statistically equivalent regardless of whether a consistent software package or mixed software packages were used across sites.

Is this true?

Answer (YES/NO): NO